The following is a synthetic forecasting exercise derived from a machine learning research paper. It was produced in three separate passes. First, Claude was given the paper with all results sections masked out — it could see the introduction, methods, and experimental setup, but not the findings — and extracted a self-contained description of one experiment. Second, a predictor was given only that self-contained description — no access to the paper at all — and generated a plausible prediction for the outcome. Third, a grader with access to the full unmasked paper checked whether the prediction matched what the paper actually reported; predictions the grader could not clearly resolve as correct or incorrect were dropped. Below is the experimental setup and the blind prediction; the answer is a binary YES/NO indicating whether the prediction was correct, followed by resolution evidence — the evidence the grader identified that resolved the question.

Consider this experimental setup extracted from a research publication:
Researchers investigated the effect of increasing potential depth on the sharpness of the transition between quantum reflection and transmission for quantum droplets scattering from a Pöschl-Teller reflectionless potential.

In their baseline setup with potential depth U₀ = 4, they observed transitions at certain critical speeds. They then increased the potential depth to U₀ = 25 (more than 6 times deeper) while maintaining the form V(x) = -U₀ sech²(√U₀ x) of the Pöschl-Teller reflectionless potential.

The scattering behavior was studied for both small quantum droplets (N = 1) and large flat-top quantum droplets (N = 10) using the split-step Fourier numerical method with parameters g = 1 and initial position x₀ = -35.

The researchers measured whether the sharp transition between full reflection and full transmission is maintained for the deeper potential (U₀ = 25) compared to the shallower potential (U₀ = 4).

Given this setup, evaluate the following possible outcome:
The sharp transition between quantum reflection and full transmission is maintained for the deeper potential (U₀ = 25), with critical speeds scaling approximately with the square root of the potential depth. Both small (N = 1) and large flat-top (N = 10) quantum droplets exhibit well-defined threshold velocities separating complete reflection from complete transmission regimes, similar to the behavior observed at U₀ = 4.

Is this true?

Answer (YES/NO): NO